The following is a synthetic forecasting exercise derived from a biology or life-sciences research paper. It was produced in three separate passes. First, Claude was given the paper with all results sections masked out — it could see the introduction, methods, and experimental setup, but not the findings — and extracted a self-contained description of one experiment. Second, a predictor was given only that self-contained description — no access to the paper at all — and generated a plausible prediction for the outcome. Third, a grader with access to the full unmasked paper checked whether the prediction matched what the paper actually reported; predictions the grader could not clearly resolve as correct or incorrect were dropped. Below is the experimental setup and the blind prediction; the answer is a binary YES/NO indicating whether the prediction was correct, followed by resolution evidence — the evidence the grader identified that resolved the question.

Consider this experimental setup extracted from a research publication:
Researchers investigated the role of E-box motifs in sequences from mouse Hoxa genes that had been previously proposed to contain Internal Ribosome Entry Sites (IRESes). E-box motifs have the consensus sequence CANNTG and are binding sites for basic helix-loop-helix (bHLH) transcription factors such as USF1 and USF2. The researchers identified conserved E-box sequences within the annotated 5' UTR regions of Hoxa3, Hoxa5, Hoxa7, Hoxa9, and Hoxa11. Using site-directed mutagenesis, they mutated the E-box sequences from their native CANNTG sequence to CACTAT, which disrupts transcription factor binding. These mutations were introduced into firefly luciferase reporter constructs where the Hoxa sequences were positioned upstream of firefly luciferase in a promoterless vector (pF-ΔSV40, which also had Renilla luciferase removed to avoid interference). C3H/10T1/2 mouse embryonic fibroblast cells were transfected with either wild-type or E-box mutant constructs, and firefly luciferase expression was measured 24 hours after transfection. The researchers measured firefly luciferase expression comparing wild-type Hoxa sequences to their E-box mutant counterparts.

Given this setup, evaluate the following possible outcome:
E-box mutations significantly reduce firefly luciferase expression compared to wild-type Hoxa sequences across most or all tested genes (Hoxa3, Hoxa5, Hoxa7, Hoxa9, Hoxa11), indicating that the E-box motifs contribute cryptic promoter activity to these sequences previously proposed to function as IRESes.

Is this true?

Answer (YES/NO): YES